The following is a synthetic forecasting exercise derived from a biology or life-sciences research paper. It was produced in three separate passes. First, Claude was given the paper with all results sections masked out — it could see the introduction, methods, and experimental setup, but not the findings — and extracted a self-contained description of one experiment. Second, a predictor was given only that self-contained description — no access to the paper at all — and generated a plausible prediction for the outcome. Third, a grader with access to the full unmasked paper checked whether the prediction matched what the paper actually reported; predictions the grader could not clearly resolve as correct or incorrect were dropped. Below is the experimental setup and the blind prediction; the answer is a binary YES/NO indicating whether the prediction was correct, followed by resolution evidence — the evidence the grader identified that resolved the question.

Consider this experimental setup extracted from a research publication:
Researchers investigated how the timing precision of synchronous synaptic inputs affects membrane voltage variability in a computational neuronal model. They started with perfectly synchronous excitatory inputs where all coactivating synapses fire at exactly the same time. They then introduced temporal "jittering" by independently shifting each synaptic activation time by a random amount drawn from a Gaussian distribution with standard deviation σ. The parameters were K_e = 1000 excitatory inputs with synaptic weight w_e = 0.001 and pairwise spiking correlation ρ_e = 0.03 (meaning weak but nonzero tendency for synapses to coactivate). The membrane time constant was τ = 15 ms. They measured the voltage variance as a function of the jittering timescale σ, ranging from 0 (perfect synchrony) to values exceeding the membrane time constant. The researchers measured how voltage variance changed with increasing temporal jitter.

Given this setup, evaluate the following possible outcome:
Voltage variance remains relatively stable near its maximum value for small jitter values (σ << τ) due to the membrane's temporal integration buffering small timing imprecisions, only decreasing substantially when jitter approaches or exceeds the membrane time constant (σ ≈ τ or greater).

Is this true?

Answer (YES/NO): NO